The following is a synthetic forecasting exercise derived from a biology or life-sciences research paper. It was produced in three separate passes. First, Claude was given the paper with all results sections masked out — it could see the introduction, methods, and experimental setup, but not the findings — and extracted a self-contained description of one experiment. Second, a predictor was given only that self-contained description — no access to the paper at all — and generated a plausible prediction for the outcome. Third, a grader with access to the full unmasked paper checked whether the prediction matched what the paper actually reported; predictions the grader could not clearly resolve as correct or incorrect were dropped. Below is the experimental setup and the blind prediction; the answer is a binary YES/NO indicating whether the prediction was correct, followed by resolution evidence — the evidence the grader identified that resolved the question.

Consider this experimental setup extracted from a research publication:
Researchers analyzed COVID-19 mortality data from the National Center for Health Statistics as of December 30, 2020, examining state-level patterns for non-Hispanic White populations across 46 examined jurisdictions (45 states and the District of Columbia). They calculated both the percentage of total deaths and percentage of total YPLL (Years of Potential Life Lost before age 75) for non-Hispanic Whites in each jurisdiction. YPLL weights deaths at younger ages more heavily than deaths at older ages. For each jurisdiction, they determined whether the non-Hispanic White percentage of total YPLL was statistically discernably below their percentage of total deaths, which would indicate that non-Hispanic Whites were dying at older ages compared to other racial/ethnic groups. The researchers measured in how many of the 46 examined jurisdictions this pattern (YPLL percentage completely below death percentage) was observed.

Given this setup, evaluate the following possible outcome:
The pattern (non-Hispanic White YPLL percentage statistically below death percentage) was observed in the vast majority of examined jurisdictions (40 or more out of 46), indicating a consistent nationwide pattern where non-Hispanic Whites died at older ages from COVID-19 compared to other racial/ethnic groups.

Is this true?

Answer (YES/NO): YES